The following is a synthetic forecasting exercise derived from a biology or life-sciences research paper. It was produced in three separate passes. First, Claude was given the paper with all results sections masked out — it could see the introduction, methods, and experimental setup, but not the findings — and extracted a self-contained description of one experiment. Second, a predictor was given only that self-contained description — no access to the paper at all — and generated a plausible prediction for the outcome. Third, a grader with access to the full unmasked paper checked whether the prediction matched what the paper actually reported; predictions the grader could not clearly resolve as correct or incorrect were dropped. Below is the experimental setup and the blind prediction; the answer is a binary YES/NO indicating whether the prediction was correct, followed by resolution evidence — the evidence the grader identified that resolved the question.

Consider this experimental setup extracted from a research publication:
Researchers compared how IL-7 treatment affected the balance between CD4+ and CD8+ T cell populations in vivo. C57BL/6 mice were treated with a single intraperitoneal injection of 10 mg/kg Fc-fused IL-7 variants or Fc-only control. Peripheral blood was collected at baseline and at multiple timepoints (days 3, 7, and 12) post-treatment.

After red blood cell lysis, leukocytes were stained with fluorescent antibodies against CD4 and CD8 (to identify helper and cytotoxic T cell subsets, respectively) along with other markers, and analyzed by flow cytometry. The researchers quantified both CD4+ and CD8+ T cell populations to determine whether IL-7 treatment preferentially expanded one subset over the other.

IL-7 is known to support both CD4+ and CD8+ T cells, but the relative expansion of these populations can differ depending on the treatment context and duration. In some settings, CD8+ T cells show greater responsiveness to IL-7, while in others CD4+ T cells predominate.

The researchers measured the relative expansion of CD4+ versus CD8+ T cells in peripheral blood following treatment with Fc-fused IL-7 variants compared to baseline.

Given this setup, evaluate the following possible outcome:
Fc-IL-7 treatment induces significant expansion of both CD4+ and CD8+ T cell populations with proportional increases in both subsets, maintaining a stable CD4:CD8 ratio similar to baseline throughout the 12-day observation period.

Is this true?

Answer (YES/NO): NO